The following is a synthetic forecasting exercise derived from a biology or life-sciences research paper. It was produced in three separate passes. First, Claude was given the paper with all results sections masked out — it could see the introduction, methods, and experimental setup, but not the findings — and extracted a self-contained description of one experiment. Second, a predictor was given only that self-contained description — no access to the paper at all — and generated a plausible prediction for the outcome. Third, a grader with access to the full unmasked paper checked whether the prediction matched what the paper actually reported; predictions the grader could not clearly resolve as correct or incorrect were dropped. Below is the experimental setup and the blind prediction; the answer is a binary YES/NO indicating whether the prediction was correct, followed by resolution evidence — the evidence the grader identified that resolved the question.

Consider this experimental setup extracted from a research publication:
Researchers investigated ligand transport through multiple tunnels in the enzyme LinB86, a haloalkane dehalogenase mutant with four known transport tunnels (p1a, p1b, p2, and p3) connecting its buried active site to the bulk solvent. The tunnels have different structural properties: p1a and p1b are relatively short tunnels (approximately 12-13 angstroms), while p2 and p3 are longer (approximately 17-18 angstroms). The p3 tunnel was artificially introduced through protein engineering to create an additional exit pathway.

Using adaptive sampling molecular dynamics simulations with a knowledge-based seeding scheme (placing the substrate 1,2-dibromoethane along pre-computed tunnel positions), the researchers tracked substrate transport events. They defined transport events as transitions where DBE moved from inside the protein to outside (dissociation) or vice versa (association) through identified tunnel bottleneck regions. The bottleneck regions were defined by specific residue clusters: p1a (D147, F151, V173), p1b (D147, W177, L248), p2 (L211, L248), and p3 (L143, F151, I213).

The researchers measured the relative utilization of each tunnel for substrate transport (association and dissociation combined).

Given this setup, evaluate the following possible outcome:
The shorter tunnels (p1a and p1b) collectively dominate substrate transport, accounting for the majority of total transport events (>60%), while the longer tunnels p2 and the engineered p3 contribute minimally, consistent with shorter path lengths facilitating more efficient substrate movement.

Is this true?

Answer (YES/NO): NO